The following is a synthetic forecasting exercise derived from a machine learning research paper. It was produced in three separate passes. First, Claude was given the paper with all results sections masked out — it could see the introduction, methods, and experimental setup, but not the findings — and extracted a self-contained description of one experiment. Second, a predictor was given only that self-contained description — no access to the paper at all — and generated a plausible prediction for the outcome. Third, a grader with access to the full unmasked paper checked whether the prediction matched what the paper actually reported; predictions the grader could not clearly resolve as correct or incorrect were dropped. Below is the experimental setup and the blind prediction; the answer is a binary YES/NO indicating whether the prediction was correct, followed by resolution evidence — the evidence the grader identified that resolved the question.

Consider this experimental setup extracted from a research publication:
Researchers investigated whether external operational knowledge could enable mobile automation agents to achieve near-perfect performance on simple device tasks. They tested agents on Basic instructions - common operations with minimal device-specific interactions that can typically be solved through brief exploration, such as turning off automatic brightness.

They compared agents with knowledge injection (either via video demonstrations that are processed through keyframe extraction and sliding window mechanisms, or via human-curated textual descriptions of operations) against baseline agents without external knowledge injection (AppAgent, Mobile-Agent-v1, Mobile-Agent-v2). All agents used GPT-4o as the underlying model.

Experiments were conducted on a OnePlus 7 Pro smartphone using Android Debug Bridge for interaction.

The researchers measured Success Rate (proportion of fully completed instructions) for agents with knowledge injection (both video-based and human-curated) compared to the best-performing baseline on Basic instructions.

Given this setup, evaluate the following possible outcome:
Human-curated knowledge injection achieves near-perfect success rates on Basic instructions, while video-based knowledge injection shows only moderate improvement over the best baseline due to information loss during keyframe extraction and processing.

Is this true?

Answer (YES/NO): NO